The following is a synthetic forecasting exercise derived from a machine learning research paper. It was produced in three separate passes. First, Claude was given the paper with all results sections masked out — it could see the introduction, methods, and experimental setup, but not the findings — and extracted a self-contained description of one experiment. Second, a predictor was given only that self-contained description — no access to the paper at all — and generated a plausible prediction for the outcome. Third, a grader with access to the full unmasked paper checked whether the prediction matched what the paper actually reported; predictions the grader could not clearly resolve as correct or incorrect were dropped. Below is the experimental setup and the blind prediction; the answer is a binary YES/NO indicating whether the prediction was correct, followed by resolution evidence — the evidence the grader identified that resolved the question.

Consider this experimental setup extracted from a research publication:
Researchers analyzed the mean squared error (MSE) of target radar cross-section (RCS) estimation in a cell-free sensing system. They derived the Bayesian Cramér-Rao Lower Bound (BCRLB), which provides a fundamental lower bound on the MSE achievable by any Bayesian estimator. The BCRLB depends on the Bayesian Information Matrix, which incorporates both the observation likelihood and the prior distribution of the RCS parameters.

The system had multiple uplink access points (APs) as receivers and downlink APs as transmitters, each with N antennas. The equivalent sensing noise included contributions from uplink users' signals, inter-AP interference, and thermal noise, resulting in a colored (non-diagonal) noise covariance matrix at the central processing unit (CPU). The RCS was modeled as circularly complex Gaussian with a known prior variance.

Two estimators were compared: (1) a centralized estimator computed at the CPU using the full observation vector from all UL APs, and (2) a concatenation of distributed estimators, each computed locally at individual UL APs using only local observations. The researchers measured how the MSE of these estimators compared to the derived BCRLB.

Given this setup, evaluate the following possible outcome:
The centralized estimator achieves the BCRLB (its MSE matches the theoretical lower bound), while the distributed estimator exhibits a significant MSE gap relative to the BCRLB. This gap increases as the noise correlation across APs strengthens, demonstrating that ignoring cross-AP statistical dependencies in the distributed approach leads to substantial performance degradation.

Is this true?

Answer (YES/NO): NO